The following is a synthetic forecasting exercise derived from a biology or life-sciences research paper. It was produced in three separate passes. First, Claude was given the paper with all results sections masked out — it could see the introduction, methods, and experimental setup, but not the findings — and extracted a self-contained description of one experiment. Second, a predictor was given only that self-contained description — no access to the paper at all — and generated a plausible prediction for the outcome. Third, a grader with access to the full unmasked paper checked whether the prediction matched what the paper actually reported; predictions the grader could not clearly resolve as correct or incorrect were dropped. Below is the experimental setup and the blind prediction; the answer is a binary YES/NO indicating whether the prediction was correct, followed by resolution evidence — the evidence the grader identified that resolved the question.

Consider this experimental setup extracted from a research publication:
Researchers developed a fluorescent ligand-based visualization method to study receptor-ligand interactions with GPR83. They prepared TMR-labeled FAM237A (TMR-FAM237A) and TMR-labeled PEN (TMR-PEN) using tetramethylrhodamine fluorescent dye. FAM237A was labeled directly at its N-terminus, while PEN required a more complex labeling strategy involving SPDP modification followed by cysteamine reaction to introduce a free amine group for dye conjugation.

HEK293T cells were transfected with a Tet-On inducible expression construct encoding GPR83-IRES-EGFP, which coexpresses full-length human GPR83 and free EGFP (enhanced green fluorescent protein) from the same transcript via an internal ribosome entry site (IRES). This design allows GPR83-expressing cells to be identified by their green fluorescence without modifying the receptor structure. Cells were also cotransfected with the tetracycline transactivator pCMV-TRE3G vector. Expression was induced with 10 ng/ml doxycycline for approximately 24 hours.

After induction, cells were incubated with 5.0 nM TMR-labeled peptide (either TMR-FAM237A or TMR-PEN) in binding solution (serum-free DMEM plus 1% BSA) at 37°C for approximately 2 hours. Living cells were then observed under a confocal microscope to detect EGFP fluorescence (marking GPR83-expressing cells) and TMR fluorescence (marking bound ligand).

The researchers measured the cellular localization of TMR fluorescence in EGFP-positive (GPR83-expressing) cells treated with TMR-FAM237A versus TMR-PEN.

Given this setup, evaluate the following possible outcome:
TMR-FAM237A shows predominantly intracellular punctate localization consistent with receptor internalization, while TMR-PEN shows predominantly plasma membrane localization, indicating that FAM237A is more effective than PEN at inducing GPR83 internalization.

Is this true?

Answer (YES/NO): NO